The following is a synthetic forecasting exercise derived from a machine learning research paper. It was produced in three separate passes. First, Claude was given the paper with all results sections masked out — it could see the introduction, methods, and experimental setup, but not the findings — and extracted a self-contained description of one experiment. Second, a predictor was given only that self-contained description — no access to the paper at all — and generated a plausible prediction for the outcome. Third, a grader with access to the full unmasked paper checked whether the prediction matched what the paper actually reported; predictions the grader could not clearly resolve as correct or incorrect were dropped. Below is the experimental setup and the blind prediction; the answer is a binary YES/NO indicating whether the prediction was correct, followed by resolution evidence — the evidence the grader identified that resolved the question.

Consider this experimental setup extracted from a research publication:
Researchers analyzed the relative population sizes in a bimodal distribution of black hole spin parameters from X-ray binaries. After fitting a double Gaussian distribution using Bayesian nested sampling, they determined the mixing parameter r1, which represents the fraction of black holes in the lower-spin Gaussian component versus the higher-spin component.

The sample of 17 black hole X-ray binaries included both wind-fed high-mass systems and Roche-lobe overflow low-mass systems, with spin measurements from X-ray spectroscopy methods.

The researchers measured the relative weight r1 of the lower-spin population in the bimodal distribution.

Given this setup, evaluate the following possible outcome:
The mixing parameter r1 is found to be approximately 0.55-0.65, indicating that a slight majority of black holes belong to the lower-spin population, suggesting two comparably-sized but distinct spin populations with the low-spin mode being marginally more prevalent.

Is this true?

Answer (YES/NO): NO